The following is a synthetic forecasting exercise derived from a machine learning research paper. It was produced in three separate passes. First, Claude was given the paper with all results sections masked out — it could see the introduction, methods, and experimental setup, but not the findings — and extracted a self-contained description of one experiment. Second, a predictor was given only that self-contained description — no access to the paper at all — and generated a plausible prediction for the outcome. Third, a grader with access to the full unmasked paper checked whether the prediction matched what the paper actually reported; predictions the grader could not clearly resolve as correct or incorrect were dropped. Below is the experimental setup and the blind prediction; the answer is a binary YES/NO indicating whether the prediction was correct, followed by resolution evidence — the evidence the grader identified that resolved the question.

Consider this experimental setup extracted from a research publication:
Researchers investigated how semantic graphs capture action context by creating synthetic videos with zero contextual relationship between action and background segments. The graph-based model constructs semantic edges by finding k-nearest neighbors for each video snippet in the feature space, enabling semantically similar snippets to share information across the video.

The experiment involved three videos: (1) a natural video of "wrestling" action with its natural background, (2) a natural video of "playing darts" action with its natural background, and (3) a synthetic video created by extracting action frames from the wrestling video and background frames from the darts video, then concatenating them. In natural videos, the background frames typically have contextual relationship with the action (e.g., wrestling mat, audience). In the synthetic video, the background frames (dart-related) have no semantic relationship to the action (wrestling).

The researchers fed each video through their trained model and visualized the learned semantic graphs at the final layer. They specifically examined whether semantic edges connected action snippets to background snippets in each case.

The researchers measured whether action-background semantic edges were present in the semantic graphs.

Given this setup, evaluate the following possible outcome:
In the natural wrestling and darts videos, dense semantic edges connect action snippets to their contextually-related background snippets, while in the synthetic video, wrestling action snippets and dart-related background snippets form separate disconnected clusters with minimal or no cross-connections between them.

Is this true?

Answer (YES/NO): YES